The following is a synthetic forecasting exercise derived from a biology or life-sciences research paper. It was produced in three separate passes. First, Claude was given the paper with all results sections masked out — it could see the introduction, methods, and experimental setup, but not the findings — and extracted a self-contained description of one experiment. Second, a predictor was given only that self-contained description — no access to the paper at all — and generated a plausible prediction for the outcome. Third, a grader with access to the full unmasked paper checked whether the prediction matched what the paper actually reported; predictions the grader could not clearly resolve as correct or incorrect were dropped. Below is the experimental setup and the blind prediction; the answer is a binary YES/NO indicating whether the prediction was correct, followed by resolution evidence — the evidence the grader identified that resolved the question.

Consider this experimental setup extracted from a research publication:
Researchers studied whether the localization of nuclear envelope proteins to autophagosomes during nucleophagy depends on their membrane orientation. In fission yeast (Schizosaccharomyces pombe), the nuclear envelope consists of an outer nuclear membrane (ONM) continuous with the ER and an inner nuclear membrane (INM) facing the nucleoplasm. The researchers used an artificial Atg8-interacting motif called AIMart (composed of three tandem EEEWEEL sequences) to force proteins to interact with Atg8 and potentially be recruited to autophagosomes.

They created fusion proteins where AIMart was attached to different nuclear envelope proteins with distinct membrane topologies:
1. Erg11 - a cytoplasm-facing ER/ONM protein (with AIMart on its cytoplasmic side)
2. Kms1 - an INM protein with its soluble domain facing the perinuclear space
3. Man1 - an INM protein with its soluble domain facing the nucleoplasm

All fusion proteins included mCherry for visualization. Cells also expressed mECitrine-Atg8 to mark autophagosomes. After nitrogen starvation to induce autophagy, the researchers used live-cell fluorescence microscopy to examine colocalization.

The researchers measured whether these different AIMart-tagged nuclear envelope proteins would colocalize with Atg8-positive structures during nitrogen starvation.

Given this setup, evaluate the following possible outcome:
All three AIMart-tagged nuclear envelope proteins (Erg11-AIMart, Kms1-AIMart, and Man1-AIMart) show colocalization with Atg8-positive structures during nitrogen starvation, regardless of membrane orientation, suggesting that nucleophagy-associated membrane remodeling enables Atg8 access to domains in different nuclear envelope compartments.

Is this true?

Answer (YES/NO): NO